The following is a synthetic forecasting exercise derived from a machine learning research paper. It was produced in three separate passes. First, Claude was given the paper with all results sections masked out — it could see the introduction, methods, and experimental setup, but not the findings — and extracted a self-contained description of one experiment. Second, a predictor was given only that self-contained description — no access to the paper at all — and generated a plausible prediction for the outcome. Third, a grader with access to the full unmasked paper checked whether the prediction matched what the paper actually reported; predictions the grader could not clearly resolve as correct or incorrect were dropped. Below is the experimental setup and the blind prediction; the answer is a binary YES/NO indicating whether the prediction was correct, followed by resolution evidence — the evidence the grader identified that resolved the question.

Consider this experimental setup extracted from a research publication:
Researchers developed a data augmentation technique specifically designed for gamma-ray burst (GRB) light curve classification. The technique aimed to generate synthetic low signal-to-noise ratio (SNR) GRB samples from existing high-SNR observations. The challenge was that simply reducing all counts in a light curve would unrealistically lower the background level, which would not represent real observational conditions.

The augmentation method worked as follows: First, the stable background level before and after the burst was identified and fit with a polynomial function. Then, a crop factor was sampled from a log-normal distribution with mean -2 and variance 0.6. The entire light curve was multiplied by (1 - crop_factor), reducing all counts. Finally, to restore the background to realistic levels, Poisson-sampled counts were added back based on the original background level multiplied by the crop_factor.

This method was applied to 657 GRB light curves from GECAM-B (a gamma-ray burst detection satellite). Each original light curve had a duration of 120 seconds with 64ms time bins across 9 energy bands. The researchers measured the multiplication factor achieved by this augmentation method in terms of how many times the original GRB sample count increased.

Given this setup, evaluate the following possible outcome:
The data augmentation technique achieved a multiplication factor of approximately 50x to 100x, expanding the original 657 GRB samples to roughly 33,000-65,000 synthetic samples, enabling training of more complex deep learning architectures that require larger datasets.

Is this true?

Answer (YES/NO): NO